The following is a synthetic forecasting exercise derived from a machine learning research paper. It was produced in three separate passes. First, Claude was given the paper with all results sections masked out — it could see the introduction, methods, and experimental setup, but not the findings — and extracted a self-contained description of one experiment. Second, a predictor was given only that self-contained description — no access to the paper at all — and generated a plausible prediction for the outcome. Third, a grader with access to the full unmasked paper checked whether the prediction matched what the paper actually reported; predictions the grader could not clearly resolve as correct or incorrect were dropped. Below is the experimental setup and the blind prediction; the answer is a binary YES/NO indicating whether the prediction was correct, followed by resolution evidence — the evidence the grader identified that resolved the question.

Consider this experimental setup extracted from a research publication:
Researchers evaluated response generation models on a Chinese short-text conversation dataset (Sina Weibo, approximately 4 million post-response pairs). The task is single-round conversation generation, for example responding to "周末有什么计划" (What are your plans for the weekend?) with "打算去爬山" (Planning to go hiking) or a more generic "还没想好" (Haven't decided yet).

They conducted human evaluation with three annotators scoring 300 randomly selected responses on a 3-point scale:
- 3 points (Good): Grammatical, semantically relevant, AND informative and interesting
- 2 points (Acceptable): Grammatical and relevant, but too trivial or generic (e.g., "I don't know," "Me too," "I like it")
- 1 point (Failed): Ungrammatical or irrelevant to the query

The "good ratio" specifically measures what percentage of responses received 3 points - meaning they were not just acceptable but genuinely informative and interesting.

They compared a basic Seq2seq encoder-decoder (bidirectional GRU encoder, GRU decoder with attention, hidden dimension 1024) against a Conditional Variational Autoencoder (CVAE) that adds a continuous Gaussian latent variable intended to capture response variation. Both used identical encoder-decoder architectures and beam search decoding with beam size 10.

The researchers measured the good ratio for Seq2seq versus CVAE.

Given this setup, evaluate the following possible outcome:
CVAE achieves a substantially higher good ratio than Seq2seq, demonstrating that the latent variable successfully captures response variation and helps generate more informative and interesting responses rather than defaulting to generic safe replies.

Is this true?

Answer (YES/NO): NO